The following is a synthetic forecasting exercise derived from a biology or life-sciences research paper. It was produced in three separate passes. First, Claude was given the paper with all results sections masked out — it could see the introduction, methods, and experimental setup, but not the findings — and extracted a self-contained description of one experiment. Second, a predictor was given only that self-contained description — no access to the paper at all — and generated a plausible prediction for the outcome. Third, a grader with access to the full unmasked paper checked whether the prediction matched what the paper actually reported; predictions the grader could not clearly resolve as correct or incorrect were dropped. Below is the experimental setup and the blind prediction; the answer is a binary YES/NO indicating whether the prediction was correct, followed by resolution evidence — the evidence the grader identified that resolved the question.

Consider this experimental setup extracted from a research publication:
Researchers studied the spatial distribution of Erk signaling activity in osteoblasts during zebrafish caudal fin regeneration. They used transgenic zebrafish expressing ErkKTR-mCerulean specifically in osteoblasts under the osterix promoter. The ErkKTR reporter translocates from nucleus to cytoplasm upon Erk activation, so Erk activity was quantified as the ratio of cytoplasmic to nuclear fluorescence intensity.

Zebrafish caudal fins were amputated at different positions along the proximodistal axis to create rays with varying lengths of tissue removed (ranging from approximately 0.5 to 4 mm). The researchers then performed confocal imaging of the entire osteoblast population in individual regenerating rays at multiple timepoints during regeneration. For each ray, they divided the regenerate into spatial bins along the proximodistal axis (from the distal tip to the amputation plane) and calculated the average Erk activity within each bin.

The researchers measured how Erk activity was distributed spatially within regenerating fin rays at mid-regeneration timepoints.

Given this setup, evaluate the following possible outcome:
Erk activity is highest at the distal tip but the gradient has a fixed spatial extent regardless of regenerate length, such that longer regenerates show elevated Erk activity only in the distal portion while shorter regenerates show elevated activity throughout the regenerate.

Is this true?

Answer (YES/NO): NO